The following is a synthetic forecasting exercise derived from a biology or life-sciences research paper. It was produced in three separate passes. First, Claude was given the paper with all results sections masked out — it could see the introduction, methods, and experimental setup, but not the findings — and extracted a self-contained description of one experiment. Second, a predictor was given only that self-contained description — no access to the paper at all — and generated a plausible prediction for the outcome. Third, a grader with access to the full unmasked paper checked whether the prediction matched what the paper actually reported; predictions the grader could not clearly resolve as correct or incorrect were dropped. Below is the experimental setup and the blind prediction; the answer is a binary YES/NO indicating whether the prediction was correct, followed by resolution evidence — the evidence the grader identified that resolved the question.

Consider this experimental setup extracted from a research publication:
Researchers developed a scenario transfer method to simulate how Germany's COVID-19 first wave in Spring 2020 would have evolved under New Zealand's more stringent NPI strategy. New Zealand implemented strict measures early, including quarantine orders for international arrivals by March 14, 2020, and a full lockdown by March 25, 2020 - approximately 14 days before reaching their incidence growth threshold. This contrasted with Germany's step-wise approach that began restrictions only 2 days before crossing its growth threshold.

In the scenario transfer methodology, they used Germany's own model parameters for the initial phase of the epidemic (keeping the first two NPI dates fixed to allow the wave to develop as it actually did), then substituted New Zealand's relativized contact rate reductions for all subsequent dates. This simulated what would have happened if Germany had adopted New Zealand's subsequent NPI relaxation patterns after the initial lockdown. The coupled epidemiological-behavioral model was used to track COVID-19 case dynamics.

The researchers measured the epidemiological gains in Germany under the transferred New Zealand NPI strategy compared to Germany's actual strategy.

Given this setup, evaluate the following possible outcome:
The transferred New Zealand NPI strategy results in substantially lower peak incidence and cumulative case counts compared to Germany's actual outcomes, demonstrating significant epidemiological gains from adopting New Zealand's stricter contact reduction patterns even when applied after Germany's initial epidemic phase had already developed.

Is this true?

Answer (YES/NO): NO